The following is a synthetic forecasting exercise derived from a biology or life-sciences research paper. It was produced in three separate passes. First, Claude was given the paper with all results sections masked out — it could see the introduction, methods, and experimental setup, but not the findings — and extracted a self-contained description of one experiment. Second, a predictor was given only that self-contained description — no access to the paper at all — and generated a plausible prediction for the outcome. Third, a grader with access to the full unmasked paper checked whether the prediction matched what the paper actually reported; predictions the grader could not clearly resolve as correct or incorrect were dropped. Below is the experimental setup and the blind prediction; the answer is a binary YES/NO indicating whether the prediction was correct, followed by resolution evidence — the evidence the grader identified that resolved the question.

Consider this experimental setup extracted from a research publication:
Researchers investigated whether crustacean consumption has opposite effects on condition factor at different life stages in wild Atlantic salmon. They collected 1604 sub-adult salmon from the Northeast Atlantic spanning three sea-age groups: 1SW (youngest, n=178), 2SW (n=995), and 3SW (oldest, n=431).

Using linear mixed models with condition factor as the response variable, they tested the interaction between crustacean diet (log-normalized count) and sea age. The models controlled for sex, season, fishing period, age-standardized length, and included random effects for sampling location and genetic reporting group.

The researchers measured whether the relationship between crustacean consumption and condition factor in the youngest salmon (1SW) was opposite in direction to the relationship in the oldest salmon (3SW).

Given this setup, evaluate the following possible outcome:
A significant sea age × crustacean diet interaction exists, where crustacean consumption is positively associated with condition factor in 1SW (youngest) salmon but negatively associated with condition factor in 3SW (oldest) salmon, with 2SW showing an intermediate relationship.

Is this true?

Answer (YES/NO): YES